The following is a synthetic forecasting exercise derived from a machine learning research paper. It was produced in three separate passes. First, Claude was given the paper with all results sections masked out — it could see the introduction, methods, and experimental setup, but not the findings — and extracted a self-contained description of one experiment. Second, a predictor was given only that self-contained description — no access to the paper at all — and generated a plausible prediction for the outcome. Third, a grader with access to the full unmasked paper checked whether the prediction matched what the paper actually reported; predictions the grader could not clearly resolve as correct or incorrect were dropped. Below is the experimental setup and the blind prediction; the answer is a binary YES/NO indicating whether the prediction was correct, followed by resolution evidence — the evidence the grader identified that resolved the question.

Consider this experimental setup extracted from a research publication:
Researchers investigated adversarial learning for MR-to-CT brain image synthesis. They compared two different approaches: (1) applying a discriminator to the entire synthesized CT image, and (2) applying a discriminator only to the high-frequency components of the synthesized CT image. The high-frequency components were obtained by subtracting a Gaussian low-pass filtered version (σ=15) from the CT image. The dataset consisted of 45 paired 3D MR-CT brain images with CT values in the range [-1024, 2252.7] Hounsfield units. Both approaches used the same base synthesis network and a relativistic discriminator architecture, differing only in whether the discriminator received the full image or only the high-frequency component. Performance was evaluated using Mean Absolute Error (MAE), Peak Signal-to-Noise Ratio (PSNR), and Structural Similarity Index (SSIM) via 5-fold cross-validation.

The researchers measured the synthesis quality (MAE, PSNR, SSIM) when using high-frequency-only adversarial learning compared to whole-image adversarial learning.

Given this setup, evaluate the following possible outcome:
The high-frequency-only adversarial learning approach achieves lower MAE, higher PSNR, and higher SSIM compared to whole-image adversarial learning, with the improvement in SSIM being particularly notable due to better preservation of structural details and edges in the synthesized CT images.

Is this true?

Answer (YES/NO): NO